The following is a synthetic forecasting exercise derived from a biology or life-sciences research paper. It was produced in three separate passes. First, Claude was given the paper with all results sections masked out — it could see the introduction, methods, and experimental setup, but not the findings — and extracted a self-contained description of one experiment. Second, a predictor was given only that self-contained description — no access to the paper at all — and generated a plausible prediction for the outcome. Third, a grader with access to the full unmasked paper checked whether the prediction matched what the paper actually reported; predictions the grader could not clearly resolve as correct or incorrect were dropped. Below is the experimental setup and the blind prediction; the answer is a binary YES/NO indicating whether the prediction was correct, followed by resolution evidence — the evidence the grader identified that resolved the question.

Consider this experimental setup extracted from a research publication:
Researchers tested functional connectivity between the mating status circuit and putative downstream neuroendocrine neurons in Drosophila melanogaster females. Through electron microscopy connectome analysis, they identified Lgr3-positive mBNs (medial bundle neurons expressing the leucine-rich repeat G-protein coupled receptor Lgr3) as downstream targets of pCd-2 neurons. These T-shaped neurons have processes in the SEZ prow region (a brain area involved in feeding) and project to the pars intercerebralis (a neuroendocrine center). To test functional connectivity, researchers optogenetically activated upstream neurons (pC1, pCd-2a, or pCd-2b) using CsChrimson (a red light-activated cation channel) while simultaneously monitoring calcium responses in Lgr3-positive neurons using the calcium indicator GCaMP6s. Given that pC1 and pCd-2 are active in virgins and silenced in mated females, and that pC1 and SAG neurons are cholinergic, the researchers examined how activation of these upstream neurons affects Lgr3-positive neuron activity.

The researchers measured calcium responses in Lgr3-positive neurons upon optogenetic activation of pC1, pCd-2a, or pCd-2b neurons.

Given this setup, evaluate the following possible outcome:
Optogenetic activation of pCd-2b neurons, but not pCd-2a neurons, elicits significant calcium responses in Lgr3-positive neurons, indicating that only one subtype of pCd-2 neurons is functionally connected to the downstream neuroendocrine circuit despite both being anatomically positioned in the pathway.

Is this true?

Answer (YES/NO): NO